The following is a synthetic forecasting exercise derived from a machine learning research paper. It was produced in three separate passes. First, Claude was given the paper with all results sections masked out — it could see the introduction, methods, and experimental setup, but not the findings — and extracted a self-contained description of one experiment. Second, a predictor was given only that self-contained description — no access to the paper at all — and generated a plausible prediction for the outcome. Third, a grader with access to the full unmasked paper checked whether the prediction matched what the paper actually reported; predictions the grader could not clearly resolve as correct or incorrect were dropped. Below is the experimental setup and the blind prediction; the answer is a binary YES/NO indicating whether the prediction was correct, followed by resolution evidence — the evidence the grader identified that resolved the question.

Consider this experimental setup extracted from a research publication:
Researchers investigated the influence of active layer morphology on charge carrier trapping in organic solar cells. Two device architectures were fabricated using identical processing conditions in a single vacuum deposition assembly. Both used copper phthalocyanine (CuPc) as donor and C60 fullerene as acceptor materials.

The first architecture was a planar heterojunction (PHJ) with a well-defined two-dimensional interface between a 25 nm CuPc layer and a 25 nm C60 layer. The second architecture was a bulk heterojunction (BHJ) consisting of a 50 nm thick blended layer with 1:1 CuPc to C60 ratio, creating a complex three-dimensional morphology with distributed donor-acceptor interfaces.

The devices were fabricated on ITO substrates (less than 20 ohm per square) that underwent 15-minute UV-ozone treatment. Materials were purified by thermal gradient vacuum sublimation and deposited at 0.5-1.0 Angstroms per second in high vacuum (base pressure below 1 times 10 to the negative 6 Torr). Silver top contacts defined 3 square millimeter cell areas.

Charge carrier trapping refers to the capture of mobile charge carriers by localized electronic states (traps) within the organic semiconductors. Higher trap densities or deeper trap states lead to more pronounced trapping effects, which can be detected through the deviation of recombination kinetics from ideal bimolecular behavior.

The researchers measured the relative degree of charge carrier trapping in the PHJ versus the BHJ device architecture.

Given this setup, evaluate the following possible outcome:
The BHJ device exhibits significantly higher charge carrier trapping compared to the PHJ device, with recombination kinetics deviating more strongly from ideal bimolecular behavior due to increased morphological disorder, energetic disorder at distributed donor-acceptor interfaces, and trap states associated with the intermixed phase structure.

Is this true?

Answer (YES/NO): YES